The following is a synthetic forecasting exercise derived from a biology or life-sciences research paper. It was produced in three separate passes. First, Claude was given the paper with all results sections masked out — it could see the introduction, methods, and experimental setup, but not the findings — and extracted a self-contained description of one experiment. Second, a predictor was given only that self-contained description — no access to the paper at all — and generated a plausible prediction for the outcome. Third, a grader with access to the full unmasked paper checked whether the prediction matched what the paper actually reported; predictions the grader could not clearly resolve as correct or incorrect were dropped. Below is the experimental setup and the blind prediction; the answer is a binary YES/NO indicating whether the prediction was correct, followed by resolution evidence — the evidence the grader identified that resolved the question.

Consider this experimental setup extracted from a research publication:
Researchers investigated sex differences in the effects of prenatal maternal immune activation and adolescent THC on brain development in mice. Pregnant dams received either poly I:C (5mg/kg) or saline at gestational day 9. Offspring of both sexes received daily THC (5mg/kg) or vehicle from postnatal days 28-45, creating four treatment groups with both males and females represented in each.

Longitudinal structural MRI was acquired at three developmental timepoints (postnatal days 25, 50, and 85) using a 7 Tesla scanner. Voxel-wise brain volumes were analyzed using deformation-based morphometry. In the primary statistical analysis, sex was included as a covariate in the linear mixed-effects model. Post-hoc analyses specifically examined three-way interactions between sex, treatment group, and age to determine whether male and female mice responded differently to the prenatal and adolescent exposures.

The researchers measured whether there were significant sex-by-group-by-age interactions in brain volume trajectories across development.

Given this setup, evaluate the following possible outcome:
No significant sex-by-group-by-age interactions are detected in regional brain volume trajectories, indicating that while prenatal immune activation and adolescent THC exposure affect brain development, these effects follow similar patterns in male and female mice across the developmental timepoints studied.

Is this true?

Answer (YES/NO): NO